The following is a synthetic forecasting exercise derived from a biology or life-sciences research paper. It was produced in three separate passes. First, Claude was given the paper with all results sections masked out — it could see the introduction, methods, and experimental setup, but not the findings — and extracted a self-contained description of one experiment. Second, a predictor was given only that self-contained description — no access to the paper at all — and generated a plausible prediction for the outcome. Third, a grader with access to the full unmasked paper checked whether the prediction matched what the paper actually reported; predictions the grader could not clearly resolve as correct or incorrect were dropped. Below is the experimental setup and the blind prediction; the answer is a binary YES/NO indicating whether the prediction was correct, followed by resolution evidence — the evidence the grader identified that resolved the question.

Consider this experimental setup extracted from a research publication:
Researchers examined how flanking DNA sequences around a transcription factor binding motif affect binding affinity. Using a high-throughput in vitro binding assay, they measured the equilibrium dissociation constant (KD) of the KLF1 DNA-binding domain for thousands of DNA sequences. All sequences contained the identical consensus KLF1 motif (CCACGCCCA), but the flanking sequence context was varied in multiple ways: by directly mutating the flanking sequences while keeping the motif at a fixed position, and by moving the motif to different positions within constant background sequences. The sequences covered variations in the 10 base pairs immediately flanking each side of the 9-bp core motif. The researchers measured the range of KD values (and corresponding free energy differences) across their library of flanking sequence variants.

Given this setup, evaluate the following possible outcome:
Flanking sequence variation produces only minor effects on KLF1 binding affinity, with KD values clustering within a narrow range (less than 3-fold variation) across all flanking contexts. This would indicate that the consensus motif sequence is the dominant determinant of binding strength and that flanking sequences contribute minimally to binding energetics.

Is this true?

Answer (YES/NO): NO